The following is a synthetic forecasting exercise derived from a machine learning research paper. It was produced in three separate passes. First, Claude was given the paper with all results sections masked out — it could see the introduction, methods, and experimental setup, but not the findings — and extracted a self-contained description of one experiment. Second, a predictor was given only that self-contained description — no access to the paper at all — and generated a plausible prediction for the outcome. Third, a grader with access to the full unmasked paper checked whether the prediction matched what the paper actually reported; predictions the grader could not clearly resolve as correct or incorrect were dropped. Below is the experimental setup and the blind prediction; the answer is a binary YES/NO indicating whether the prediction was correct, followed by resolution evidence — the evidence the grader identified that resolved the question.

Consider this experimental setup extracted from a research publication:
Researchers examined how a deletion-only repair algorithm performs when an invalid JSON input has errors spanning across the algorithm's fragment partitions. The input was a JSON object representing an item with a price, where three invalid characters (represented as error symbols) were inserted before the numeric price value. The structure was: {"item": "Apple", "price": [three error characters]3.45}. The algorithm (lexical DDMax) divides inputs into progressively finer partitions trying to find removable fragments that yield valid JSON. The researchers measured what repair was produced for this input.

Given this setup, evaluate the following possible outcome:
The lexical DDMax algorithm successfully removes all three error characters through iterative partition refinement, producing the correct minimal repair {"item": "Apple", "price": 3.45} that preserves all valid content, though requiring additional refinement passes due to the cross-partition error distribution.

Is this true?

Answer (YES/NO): NO